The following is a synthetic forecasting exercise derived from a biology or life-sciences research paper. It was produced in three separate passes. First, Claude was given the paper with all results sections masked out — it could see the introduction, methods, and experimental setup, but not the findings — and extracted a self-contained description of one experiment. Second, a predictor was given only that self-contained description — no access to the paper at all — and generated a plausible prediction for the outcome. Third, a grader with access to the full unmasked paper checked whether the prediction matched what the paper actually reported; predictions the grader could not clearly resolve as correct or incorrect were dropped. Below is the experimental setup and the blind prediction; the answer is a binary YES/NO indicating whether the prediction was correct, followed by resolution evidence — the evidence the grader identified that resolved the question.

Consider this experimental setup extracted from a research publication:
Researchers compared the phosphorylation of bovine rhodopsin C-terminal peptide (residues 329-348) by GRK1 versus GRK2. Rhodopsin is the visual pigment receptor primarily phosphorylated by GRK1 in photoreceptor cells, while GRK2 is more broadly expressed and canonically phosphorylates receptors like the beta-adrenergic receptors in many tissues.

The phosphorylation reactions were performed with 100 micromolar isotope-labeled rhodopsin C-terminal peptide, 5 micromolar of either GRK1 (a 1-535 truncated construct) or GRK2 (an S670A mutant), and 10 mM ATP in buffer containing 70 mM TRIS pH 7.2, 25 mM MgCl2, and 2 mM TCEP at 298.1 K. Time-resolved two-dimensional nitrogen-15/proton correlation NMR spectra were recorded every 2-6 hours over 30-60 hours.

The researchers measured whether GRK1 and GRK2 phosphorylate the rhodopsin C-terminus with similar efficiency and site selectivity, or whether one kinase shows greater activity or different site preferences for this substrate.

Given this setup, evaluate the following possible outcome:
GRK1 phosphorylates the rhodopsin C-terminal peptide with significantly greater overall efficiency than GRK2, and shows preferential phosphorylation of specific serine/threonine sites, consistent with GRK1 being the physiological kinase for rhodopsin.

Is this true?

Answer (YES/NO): NO